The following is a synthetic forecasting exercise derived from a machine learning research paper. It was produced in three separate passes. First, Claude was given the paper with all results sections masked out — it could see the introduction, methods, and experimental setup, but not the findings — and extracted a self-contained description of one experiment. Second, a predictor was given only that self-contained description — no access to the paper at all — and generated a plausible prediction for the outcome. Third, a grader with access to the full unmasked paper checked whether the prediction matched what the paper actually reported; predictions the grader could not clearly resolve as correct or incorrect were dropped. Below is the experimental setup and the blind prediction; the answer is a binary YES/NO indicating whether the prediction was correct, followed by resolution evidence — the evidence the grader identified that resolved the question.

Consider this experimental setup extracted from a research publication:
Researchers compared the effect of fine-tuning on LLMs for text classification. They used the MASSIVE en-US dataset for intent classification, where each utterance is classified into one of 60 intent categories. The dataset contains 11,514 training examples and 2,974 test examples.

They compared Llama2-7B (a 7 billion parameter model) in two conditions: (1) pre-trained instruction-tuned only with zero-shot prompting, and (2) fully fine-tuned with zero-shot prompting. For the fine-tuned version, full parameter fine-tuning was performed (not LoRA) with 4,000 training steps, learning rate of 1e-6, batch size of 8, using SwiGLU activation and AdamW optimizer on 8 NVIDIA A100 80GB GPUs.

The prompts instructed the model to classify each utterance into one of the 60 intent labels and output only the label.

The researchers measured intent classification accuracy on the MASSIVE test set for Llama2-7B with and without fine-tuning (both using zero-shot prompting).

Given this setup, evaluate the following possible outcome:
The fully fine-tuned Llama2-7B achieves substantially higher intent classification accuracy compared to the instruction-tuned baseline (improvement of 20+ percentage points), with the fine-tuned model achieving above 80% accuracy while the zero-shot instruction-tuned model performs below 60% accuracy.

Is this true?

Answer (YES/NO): YES